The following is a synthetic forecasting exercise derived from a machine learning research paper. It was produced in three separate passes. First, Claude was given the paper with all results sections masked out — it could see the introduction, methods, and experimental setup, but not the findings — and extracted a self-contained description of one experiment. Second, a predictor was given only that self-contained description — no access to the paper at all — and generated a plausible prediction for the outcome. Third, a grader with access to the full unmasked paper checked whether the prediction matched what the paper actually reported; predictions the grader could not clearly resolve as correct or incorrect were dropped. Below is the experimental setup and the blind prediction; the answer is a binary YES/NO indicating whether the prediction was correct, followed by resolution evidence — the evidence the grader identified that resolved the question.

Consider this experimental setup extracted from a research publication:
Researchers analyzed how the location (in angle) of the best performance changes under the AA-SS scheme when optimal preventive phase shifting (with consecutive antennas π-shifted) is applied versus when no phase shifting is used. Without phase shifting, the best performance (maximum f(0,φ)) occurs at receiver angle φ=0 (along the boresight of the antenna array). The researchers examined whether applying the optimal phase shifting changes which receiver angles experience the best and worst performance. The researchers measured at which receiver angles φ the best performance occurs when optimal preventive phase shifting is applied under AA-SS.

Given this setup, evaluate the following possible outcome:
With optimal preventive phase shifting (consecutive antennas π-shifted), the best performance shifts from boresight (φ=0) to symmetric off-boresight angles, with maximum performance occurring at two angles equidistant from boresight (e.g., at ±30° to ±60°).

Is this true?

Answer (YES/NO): NO